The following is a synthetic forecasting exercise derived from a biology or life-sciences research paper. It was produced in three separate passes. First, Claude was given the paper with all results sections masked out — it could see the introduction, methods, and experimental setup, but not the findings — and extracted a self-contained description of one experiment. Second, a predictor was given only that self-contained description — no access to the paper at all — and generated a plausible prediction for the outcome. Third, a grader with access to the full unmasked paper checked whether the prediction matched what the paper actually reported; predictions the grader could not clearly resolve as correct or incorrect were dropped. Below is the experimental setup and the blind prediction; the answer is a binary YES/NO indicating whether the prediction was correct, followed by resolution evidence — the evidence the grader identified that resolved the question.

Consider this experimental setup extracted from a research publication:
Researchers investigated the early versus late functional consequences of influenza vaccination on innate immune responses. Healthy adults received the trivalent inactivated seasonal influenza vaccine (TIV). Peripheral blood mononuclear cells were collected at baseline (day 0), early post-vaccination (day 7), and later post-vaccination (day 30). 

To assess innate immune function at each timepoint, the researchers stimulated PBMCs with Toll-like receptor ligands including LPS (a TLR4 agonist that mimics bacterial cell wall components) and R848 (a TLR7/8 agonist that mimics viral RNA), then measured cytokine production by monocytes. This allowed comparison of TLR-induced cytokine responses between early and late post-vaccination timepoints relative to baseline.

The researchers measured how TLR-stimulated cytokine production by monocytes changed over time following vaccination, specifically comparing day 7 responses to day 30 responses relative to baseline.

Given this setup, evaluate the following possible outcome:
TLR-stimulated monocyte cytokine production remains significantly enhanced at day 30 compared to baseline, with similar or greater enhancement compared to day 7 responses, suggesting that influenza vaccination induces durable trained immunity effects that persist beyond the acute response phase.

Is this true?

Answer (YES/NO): NO